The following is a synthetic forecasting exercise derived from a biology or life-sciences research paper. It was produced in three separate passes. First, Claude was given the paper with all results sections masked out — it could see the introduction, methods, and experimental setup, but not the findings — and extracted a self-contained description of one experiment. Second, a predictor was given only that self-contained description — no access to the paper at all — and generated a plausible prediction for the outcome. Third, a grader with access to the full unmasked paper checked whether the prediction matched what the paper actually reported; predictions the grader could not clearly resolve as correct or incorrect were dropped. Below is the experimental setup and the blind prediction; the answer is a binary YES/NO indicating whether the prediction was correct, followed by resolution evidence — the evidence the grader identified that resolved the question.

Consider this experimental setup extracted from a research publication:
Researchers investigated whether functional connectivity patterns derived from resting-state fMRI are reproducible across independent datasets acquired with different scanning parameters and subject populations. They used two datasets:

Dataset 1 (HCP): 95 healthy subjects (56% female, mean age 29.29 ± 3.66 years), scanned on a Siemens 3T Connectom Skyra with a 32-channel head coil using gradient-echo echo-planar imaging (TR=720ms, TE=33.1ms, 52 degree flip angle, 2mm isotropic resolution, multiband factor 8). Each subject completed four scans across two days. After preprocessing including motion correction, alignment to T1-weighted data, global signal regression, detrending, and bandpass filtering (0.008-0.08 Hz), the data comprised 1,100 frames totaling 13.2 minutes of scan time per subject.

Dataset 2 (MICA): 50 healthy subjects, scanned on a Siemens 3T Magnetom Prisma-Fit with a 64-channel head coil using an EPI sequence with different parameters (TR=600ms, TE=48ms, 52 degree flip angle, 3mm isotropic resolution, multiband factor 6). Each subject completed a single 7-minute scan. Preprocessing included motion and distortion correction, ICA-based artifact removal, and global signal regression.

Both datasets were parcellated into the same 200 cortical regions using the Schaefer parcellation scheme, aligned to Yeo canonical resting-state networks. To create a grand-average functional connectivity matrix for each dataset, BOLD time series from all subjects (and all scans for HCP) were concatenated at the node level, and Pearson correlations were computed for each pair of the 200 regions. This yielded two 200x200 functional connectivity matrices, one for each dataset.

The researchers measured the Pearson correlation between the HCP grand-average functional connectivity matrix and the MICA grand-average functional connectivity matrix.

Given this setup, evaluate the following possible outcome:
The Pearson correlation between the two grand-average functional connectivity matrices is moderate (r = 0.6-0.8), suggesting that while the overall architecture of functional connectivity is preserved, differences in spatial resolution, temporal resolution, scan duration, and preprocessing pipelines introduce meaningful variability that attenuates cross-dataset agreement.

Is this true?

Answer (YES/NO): NO